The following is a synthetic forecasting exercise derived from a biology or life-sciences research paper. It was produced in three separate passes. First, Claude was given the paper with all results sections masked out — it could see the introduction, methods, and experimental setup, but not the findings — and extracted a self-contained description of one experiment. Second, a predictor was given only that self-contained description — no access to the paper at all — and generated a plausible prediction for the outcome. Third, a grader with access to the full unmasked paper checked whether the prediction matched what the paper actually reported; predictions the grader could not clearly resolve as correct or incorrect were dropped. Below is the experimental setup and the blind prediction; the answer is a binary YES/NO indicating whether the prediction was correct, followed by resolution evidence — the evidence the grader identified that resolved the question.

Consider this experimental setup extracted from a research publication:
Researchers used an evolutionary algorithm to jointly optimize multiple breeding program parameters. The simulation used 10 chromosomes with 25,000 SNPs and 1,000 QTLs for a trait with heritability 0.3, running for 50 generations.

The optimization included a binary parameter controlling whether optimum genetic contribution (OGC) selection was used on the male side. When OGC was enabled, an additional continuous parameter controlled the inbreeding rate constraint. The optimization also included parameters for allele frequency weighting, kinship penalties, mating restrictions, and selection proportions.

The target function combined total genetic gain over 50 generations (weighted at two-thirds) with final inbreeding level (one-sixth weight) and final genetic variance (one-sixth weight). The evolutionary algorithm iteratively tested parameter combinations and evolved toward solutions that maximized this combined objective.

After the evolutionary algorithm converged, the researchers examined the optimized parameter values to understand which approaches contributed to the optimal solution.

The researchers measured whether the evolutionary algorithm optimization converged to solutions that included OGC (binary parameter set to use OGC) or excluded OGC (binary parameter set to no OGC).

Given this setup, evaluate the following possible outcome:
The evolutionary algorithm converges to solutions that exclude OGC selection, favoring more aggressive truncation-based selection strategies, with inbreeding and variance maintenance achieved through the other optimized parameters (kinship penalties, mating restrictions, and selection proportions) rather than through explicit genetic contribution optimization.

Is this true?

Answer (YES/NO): NO